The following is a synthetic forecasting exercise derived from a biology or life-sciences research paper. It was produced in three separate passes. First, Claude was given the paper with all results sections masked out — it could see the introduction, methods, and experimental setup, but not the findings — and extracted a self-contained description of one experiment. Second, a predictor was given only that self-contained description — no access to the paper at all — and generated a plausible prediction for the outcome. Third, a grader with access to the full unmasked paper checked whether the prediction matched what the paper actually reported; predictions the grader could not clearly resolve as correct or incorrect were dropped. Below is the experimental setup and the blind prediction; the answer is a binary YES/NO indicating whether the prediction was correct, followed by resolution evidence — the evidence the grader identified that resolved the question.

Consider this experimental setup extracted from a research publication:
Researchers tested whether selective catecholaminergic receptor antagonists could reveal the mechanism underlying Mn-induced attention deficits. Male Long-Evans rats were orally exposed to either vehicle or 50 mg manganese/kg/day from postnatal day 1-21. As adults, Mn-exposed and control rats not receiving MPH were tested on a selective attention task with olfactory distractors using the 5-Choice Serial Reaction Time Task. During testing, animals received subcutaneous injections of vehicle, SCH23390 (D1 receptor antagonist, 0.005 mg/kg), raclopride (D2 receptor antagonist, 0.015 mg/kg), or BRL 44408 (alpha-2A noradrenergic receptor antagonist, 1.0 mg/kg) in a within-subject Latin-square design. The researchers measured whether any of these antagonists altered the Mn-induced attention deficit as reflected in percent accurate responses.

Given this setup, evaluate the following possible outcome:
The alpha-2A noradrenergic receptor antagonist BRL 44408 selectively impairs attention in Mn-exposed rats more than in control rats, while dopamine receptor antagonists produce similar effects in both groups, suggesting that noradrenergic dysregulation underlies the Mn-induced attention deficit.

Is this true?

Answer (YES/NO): NO